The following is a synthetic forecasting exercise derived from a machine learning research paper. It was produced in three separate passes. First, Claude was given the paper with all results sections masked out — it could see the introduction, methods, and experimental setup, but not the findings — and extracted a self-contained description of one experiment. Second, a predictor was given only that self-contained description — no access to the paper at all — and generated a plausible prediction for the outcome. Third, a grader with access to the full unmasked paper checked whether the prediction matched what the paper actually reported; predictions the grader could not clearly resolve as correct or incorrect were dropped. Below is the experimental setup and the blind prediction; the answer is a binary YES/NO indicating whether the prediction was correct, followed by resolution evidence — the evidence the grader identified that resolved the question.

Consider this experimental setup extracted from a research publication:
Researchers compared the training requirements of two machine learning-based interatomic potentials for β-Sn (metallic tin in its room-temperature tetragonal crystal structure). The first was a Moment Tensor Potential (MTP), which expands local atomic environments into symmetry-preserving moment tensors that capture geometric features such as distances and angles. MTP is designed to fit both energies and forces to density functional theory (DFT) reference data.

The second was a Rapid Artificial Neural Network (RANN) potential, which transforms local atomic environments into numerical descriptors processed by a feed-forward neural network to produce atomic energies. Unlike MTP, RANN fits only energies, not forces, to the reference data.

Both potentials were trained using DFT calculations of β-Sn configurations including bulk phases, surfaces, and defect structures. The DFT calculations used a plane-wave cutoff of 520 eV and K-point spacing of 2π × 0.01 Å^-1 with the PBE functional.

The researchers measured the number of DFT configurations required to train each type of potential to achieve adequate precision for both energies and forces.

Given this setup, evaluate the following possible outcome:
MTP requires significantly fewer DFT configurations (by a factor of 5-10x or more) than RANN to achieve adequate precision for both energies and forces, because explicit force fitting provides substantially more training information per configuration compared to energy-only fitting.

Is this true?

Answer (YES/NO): YES